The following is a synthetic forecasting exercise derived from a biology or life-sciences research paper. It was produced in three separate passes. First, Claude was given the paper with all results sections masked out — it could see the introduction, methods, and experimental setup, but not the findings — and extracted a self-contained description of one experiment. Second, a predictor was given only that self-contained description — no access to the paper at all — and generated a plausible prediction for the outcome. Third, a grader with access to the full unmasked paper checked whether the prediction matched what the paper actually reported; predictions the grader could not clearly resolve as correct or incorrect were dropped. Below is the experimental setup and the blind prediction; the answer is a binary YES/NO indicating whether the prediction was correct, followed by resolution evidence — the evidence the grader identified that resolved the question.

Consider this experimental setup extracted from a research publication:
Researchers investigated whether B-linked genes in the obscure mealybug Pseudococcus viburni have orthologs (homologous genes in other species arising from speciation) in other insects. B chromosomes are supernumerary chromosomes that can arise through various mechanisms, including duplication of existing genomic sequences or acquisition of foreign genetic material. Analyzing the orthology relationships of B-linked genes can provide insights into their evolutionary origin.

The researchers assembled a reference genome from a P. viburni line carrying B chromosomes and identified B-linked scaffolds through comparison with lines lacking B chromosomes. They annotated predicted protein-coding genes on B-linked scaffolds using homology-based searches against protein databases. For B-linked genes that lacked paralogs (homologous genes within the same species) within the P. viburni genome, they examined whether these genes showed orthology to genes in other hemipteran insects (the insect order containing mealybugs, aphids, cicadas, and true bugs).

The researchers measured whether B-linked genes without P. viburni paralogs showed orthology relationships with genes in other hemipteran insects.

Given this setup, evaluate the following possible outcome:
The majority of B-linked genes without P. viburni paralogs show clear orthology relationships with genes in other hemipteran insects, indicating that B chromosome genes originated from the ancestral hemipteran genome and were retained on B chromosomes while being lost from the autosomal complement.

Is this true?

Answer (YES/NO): NO